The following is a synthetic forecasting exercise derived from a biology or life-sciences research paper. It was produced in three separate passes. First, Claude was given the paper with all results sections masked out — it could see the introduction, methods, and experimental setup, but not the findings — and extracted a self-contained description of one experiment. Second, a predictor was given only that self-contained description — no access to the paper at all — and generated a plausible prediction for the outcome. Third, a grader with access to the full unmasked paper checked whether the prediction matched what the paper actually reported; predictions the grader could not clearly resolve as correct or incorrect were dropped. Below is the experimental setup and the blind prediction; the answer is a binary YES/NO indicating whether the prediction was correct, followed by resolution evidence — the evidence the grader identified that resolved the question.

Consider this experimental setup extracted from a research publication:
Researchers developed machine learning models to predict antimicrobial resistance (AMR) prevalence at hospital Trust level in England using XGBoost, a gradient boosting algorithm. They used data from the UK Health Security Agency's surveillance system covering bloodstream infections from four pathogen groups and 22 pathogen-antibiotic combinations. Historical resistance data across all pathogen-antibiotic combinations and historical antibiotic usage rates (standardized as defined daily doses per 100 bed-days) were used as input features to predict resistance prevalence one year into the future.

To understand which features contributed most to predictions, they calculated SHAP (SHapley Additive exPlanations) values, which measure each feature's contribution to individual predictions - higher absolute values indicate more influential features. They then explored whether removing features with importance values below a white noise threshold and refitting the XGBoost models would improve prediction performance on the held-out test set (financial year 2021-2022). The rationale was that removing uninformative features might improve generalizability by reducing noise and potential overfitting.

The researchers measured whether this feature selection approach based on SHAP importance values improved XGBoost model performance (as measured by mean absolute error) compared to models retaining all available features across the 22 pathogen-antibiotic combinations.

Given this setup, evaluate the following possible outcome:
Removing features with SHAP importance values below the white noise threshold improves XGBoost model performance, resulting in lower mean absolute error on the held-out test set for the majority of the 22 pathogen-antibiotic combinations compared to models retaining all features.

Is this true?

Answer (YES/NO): NO